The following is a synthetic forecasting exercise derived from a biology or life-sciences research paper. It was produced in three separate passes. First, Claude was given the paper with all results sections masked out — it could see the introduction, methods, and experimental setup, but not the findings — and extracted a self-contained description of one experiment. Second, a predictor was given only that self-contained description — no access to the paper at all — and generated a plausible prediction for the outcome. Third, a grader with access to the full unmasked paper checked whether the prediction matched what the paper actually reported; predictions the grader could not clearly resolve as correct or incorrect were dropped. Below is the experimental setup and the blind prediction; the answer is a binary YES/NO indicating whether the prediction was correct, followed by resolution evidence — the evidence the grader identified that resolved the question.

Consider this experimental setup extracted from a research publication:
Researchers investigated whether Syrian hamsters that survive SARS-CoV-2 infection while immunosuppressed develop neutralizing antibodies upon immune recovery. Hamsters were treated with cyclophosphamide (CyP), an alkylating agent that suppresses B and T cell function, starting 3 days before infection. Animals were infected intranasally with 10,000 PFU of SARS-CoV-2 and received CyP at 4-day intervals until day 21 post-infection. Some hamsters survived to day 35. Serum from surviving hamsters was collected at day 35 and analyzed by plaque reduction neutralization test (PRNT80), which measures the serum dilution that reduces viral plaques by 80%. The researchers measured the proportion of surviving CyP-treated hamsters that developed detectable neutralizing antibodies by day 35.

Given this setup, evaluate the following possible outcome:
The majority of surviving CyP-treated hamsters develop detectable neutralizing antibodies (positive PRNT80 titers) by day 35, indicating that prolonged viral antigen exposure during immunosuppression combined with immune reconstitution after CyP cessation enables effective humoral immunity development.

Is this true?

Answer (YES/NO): NO